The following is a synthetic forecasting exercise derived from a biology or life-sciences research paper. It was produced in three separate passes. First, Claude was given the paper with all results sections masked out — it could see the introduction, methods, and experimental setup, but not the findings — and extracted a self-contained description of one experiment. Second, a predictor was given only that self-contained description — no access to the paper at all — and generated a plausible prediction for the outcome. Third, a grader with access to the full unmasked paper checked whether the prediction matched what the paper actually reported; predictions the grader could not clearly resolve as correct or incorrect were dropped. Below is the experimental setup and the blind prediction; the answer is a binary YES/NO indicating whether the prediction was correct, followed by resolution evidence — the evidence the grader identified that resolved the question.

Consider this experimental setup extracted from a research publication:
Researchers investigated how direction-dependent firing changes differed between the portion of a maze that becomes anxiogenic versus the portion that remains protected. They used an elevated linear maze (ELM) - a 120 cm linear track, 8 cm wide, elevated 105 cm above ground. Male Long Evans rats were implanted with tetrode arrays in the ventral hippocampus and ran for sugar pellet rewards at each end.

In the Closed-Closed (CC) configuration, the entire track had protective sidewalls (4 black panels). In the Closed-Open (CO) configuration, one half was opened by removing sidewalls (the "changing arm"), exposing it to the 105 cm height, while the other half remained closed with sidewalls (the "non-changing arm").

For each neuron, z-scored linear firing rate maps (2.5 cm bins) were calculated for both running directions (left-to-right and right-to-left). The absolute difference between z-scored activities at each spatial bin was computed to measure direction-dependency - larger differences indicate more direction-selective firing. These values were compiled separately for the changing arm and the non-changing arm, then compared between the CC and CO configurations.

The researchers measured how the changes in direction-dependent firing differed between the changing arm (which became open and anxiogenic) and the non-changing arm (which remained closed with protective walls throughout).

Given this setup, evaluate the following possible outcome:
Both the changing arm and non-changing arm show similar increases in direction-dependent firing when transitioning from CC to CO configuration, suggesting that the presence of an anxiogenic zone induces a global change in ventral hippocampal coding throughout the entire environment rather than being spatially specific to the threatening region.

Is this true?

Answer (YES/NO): NO